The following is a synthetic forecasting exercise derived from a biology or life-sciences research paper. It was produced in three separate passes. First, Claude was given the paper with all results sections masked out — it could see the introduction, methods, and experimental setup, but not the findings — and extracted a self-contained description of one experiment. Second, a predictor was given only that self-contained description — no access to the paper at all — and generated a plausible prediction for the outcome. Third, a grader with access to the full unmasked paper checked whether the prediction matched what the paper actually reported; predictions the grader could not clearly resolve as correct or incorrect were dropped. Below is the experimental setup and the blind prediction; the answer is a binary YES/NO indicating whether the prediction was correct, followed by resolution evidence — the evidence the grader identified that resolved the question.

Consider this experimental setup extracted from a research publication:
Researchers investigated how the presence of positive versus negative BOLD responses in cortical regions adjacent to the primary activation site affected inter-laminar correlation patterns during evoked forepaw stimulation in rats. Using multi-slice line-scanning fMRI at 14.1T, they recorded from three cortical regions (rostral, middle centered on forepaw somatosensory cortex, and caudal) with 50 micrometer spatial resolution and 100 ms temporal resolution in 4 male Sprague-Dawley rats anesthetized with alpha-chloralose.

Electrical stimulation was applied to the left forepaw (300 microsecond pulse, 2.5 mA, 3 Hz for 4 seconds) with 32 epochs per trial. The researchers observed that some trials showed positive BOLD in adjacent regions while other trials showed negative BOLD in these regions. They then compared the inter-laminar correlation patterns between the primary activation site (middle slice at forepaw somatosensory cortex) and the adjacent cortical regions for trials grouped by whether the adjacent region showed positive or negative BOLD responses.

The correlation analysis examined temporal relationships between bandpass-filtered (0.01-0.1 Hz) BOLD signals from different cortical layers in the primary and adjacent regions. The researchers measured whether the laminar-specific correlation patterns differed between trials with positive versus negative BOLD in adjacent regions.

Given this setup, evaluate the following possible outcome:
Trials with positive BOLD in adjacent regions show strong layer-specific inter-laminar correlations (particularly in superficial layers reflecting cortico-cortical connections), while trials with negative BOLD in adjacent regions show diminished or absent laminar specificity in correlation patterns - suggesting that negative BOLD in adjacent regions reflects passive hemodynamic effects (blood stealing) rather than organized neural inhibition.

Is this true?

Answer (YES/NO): NO